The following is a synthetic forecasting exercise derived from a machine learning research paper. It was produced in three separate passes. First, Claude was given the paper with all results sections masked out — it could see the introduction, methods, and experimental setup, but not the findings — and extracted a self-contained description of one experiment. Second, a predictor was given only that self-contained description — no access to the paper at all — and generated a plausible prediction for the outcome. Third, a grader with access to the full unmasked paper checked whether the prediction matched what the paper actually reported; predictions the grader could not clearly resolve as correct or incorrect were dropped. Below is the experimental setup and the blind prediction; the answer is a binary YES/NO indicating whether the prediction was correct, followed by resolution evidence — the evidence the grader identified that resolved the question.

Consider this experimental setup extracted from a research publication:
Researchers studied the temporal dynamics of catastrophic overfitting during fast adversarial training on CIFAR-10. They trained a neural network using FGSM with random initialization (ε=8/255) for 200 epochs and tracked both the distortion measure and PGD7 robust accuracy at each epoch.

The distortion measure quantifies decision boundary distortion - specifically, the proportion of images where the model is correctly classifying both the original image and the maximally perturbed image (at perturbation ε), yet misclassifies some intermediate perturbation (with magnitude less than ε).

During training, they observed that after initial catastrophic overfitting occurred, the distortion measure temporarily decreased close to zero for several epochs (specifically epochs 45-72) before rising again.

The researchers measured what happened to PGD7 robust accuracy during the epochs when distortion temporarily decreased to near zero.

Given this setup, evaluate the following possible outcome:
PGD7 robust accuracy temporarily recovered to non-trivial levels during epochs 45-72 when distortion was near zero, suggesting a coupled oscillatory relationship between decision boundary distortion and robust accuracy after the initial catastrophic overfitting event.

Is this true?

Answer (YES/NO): YES